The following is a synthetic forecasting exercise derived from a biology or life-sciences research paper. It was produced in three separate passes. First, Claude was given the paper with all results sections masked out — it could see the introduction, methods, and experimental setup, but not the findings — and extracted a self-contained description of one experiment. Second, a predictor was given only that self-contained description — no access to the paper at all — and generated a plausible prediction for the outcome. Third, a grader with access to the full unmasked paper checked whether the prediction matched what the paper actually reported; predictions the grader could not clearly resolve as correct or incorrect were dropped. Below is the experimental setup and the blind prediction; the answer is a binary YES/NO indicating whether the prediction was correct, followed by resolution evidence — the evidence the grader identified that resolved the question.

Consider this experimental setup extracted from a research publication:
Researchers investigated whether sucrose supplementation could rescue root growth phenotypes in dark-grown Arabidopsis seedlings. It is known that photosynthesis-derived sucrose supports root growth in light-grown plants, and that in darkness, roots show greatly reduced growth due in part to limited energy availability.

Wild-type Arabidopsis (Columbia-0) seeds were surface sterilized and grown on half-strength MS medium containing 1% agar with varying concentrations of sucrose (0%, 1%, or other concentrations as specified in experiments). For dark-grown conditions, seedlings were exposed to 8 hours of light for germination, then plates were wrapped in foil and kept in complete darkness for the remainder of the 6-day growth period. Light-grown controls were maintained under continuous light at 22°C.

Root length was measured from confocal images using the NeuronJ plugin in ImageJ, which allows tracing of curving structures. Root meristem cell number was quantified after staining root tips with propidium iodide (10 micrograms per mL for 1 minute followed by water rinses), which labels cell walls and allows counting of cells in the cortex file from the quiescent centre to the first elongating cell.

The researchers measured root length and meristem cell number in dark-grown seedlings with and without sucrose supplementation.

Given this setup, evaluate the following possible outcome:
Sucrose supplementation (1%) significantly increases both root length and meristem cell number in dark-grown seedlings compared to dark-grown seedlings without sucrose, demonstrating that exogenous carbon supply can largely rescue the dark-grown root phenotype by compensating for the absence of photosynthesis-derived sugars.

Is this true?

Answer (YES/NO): NO